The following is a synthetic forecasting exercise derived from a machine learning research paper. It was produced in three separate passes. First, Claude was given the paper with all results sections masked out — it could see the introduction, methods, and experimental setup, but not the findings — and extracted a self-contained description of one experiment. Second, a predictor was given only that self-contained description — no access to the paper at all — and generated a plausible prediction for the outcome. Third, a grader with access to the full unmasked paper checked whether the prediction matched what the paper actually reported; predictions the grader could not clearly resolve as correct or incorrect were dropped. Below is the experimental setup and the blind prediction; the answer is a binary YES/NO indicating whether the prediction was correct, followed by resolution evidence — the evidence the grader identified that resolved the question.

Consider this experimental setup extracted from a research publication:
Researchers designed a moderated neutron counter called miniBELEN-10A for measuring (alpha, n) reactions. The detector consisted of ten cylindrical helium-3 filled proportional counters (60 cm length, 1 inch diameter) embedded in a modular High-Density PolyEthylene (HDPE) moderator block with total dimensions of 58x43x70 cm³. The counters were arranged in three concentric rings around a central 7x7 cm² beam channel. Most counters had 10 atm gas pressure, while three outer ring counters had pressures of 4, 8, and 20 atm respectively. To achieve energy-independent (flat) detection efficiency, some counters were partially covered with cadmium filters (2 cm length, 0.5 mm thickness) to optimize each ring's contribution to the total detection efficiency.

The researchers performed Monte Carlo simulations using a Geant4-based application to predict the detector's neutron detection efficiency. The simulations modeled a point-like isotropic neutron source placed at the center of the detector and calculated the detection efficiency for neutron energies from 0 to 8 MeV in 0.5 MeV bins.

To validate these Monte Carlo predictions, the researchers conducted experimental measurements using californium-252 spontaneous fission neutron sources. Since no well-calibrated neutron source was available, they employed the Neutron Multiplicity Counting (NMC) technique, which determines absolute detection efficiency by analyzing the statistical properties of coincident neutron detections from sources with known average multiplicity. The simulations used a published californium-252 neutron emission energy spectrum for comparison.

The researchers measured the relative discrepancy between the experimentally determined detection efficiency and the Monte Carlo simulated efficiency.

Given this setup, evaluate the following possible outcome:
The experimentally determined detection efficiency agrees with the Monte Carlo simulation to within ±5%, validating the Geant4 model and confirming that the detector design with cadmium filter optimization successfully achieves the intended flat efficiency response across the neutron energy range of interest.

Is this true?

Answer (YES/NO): YES